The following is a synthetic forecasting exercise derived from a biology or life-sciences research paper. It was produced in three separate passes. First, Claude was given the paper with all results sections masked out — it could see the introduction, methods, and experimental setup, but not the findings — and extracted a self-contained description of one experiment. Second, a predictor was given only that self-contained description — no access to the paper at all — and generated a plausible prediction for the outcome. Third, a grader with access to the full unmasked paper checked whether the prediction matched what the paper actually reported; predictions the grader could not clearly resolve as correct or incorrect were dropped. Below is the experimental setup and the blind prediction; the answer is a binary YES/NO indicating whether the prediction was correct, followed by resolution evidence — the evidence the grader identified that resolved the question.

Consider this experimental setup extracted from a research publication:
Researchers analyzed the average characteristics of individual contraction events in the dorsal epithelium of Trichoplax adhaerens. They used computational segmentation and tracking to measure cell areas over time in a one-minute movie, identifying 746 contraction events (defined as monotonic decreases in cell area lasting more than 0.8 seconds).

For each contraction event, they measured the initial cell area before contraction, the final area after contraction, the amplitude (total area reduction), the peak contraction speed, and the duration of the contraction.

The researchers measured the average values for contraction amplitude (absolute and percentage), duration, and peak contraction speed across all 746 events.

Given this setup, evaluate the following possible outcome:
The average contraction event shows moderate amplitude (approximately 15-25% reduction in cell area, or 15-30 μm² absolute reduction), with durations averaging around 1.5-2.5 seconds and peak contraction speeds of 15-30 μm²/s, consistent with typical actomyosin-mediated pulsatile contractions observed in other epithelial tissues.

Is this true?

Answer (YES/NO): NO